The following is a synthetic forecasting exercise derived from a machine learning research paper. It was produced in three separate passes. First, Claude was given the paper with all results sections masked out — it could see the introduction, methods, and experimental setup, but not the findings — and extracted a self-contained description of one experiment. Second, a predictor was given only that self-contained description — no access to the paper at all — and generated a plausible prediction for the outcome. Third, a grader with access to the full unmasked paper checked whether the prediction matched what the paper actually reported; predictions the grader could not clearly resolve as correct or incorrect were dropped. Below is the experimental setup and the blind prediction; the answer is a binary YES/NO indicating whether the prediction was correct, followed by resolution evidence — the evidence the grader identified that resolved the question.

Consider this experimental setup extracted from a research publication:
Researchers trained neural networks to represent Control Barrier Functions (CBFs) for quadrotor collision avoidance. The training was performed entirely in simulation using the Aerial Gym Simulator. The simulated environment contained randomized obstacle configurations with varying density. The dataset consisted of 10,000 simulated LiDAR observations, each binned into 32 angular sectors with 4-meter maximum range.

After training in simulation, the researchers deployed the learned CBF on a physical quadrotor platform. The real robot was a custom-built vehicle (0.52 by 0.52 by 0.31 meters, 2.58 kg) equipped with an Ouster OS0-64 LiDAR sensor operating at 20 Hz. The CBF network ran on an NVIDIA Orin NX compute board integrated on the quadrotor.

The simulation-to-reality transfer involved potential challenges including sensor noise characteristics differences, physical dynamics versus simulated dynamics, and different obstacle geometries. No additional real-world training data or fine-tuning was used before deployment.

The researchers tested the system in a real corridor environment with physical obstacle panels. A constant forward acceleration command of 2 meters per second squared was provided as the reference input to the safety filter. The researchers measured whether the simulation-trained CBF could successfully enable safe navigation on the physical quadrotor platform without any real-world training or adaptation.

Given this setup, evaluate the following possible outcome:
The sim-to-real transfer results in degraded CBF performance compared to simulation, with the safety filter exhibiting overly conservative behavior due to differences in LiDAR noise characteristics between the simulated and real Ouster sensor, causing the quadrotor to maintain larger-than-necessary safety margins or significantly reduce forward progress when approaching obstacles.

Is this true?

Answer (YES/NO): NO